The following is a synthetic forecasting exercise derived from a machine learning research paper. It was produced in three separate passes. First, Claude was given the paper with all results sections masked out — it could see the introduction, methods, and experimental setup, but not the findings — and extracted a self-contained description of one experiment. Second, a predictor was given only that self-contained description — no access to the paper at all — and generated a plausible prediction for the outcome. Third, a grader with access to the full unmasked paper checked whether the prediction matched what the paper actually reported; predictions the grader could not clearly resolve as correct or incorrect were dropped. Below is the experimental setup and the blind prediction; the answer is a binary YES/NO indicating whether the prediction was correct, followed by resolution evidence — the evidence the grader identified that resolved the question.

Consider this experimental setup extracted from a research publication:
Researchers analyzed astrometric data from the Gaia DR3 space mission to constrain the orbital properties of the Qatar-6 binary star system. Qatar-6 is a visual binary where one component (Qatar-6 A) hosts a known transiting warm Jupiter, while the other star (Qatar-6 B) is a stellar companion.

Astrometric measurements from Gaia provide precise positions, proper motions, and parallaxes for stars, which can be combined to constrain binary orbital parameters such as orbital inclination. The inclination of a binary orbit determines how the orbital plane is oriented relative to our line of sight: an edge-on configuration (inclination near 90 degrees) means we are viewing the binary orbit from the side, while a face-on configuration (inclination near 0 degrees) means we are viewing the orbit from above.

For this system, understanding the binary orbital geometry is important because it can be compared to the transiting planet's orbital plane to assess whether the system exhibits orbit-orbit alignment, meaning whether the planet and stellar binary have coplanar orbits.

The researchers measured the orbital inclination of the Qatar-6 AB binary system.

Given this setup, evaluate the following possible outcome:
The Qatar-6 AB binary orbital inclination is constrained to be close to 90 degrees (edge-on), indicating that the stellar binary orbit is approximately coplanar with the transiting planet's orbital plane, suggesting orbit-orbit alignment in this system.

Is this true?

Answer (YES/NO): YES